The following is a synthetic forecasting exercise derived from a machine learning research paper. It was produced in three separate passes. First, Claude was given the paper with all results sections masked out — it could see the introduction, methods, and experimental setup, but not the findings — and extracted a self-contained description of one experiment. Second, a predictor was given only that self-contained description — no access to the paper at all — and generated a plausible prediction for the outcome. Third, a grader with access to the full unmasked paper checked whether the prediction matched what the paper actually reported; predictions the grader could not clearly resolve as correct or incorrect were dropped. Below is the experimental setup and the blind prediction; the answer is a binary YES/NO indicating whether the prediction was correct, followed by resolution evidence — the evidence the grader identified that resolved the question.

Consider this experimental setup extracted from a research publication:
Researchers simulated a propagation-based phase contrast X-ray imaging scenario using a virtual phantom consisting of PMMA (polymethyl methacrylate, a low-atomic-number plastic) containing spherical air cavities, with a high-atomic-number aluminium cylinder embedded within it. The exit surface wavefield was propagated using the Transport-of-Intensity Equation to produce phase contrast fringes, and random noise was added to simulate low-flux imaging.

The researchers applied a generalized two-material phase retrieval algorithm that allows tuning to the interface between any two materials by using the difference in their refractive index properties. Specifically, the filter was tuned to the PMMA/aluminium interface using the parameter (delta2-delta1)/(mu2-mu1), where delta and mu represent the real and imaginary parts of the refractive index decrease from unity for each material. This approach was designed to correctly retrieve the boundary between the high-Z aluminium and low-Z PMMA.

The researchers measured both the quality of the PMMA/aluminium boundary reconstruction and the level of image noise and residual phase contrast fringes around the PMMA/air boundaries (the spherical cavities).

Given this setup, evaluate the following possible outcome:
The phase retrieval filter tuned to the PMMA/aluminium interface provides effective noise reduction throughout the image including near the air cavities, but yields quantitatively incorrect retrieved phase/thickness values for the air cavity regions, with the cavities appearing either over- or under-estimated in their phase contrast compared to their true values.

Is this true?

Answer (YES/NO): NO